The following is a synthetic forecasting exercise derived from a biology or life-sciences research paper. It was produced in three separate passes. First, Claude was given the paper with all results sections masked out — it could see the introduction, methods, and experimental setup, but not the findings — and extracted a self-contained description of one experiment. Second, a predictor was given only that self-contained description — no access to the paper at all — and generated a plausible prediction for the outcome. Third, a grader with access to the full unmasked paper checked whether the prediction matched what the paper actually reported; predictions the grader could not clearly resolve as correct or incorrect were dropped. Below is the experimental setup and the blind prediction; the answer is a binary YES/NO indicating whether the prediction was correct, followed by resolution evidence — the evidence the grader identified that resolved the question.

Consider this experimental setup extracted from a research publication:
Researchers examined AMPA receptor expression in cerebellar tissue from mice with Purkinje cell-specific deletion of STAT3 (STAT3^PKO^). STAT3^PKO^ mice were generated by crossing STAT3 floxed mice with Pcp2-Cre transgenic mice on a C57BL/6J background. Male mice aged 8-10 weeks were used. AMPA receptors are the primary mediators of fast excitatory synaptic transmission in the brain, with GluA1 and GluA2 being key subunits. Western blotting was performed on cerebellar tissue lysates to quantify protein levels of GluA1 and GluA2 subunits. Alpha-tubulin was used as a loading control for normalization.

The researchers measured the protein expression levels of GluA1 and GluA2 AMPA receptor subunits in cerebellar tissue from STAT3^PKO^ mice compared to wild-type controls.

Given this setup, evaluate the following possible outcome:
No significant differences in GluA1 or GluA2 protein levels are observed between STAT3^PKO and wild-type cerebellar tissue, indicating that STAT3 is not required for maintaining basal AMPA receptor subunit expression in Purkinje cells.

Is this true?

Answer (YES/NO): NO